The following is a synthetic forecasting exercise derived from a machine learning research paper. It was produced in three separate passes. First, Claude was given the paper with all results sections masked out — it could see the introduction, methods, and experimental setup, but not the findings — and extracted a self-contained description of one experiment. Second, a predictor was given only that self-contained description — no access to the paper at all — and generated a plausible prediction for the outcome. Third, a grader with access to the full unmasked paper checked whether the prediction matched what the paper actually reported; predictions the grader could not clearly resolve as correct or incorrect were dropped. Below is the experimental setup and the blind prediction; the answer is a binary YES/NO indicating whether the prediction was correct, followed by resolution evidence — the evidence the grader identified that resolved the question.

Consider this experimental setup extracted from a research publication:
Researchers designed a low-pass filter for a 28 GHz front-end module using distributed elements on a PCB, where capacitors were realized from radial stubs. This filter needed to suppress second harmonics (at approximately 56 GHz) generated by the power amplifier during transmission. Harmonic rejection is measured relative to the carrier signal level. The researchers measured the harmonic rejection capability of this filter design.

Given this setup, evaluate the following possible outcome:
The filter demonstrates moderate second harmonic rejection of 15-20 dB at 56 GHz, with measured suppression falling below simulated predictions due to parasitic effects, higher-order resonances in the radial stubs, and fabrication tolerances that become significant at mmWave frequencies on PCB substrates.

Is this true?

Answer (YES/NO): NO